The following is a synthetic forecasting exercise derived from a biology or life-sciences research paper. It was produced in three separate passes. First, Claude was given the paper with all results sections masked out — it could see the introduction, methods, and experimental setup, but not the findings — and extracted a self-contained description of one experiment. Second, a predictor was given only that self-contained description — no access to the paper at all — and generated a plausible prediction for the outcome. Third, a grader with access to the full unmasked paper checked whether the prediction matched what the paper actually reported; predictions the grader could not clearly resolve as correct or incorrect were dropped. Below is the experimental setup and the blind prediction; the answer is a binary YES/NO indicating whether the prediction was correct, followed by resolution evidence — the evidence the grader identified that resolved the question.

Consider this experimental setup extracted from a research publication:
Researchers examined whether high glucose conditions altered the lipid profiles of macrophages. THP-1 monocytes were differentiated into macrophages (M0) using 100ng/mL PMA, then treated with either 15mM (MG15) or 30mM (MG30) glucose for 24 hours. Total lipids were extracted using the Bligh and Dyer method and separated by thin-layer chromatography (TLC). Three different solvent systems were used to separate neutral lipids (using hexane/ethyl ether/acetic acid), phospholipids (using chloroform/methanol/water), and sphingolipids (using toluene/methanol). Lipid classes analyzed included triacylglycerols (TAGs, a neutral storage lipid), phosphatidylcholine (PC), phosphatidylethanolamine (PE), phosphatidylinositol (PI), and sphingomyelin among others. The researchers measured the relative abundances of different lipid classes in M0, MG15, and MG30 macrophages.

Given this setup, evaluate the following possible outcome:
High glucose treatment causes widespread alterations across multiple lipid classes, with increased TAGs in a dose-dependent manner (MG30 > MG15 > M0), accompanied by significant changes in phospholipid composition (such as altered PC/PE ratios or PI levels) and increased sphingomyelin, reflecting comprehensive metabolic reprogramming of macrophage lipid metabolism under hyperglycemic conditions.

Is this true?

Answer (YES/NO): NO